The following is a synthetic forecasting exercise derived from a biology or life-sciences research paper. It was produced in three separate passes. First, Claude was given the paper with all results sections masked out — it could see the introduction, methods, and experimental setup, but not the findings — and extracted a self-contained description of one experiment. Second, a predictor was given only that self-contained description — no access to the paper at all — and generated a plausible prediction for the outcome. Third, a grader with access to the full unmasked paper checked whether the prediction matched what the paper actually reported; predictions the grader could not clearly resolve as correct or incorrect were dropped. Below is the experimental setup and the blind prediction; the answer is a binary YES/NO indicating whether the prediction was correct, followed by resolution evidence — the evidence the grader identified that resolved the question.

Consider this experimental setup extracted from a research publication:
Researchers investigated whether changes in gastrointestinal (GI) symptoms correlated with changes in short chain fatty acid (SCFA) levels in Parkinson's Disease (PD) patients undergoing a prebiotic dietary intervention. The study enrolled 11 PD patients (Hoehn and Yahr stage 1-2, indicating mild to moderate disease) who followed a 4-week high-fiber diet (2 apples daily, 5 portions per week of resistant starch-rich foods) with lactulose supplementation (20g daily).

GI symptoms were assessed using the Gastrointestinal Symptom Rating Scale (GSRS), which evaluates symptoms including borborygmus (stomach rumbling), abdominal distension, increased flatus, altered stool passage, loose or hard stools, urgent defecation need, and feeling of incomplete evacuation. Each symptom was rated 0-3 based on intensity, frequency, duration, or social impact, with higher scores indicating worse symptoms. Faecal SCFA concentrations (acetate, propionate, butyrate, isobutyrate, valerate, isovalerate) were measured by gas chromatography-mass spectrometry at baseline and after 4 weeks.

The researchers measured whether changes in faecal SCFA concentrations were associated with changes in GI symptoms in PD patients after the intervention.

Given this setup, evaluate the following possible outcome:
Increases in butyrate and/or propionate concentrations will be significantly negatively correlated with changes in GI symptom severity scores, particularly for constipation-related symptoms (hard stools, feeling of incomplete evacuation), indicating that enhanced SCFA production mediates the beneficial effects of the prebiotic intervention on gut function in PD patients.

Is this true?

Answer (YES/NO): NO